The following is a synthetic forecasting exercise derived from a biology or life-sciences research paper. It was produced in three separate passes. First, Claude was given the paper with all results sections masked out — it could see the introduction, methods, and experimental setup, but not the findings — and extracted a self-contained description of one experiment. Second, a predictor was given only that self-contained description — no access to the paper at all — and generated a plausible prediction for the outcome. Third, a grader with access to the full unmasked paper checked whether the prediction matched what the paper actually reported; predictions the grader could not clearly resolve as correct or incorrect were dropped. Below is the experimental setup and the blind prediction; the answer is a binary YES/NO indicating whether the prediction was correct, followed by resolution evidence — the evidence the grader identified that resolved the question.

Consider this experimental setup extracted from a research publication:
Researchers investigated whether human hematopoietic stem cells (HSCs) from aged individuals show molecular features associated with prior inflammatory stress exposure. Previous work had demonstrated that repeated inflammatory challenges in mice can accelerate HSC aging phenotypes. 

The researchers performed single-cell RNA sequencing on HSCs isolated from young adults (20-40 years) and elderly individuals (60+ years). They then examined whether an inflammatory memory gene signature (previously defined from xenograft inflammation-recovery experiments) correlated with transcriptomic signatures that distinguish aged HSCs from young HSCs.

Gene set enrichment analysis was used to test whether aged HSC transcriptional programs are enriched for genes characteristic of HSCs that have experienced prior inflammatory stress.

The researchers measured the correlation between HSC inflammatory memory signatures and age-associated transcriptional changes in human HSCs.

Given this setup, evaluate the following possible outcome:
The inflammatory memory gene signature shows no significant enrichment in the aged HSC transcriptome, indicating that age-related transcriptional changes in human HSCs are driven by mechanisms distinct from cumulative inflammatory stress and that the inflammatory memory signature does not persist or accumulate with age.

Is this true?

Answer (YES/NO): NO